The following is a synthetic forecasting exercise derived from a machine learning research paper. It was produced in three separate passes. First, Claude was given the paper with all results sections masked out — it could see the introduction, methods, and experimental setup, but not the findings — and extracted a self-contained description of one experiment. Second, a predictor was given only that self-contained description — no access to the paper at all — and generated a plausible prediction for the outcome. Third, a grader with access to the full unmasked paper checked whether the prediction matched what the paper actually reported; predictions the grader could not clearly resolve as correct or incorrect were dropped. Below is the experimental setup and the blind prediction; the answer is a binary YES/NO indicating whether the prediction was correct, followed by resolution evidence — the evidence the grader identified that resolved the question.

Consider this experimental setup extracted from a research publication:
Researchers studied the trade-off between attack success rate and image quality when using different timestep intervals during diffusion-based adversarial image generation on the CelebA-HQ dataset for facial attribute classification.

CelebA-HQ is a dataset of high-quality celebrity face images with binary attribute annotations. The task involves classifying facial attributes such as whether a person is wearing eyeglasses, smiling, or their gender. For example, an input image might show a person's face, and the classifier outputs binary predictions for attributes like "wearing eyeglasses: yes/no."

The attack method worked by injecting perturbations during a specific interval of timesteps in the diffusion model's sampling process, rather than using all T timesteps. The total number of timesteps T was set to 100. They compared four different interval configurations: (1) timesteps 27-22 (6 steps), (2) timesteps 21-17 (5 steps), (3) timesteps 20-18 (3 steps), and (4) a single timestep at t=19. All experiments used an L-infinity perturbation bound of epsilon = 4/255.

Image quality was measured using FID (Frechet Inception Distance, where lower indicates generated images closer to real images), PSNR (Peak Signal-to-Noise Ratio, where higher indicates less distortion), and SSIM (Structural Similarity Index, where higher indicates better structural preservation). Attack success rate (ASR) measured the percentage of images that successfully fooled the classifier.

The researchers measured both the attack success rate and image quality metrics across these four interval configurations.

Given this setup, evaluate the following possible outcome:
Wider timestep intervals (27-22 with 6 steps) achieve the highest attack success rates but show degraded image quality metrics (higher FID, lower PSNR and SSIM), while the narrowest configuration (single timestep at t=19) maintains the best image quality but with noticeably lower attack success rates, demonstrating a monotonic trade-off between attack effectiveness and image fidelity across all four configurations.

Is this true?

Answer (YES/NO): NO